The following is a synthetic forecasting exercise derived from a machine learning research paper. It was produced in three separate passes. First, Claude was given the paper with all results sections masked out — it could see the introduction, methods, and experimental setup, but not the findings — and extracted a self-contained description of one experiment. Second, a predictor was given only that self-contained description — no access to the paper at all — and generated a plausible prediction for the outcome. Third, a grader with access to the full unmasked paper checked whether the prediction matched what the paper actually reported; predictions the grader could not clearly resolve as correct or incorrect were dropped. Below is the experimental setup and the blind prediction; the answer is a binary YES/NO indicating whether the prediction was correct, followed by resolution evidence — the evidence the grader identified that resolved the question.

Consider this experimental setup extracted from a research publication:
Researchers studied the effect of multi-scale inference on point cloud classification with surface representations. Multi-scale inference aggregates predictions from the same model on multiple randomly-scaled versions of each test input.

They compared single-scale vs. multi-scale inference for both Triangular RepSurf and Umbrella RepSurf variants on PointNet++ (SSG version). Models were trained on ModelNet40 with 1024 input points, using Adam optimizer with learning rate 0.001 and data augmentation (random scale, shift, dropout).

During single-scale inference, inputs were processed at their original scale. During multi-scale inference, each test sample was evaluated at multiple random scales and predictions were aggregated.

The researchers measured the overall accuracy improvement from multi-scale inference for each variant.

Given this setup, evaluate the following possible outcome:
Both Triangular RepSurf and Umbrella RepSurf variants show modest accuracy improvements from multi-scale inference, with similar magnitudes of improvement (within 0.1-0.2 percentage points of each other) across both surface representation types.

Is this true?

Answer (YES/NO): YES